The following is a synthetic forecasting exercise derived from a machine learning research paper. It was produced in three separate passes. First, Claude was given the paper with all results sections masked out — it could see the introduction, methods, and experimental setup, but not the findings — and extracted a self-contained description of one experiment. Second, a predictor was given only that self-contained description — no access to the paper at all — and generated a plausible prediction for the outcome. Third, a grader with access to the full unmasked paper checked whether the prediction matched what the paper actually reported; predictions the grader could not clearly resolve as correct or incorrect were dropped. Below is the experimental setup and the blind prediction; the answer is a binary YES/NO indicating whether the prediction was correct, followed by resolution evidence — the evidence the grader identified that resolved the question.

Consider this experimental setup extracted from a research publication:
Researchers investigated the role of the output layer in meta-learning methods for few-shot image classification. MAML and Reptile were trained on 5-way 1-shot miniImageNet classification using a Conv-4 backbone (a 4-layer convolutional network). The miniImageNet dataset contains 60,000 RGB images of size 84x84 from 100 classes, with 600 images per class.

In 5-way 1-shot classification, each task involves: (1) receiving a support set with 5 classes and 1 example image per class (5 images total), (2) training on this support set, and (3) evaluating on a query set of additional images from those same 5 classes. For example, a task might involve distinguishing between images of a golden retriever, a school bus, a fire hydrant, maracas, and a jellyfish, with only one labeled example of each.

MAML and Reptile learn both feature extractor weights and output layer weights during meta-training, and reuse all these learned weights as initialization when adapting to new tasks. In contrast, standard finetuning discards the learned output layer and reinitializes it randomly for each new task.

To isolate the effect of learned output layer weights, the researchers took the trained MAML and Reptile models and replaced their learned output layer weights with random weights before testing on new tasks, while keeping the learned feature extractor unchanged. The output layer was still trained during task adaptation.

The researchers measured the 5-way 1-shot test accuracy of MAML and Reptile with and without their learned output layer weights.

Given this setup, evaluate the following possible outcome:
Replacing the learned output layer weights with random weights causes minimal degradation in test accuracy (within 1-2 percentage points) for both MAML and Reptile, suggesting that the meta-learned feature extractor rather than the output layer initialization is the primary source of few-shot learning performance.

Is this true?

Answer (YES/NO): NO